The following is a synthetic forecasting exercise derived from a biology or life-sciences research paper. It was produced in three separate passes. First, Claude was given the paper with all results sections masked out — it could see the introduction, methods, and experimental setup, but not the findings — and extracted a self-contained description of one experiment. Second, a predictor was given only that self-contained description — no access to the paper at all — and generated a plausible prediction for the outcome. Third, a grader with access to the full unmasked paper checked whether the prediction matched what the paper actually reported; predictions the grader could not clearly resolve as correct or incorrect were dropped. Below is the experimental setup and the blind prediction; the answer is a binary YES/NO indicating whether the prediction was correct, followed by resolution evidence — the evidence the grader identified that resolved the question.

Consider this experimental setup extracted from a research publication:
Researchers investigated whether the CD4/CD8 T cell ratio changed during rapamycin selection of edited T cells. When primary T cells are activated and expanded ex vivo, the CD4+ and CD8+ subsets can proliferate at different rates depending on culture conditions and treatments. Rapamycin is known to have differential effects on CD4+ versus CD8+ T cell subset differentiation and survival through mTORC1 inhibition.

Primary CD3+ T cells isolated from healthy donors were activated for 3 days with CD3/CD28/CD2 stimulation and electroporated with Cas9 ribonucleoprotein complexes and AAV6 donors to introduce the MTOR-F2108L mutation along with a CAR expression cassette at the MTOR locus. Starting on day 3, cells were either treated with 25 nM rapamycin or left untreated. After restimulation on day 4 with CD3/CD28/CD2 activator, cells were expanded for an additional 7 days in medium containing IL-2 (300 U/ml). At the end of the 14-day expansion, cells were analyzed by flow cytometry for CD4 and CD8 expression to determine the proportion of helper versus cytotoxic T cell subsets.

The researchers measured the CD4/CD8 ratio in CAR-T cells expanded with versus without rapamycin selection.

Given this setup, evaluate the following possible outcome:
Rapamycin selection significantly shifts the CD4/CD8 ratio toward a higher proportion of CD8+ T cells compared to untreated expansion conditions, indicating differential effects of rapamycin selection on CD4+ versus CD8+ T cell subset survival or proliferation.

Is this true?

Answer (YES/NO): NO